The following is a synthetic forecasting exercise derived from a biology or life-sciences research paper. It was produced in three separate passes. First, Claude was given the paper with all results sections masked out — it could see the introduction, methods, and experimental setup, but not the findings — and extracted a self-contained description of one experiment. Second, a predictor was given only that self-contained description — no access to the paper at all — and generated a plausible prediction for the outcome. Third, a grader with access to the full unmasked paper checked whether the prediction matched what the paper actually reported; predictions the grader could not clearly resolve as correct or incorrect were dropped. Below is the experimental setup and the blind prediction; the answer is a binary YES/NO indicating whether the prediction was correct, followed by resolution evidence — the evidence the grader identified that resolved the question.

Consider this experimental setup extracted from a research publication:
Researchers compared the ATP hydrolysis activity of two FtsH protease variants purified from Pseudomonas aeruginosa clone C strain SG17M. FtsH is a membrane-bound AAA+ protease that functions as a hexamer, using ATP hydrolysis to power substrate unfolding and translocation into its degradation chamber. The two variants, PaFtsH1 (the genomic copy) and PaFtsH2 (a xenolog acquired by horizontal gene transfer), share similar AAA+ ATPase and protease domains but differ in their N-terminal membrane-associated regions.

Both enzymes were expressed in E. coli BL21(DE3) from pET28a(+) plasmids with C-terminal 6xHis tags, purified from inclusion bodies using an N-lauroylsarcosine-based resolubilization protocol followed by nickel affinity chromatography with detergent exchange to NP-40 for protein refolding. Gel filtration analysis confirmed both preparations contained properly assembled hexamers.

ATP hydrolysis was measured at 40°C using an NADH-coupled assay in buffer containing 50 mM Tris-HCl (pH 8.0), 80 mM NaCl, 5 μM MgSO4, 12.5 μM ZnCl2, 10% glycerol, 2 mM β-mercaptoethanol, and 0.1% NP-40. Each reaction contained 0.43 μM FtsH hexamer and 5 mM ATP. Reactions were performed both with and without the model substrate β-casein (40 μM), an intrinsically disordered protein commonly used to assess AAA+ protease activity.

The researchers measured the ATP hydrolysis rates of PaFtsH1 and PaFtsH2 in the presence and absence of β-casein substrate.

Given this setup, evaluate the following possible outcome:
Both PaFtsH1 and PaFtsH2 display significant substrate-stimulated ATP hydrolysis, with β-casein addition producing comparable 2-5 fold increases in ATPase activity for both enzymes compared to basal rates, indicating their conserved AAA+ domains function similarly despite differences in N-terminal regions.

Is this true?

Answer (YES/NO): NO